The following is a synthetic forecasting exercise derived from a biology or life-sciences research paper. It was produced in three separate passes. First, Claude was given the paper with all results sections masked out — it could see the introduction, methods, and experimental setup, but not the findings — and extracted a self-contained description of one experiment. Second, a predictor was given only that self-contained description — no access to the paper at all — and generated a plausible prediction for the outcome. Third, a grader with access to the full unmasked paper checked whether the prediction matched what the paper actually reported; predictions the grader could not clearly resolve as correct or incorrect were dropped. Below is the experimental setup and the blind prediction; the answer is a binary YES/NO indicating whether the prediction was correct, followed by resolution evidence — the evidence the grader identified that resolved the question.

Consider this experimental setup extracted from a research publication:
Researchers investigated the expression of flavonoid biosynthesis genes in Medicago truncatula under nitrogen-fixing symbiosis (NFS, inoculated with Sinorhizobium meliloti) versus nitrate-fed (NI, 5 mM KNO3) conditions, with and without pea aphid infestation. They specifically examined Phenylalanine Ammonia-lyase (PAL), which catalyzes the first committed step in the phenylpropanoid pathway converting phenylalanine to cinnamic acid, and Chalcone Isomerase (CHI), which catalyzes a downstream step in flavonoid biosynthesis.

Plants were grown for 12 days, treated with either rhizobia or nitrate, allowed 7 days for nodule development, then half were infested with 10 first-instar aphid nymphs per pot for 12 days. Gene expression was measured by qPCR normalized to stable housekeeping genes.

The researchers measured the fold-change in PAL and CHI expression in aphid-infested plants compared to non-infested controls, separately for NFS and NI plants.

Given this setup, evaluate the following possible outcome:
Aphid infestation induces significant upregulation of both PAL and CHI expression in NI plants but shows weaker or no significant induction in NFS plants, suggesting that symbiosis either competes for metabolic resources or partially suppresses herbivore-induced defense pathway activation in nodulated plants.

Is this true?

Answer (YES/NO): NO